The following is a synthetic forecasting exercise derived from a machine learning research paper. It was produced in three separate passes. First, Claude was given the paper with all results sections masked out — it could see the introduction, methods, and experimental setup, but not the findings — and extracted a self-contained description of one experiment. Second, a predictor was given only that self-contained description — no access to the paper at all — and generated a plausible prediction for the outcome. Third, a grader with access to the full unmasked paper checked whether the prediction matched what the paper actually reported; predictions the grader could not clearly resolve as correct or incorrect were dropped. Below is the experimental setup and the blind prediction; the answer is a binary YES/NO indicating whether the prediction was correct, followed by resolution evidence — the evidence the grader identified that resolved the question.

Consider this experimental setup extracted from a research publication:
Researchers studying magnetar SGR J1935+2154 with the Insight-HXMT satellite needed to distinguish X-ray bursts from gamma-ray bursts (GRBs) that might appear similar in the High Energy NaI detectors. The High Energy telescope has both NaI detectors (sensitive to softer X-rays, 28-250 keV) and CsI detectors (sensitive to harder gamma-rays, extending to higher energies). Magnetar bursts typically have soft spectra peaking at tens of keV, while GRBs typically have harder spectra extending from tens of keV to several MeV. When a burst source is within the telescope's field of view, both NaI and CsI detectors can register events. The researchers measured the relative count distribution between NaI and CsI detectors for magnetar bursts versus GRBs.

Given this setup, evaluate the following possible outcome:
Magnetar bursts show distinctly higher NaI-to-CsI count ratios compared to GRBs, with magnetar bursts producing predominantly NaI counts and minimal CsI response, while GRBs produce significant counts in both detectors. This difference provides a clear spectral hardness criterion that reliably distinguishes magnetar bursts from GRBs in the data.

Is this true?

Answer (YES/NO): YES